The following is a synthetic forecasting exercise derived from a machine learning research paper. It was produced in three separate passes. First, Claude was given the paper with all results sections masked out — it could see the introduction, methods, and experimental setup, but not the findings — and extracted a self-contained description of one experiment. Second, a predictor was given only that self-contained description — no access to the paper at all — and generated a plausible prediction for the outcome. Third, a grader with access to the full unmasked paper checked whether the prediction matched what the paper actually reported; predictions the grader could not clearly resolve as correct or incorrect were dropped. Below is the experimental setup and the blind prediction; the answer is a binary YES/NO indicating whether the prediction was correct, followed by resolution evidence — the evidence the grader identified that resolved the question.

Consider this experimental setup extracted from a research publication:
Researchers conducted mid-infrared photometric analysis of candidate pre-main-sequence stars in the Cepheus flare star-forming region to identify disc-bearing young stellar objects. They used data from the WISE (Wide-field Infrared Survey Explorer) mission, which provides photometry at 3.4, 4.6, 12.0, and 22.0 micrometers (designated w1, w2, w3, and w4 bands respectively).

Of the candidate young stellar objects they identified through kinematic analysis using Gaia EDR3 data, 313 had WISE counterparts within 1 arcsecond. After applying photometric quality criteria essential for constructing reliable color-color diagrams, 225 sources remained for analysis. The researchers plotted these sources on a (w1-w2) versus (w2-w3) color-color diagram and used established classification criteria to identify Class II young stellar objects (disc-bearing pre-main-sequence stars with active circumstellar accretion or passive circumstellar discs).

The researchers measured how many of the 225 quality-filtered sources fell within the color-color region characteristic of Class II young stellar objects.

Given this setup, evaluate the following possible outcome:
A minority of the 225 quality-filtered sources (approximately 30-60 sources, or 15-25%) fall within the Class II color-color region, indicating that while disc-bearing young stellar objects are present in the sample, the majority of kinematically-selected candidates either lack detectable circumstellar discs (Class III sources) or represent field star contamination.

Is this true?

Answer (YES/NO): YES